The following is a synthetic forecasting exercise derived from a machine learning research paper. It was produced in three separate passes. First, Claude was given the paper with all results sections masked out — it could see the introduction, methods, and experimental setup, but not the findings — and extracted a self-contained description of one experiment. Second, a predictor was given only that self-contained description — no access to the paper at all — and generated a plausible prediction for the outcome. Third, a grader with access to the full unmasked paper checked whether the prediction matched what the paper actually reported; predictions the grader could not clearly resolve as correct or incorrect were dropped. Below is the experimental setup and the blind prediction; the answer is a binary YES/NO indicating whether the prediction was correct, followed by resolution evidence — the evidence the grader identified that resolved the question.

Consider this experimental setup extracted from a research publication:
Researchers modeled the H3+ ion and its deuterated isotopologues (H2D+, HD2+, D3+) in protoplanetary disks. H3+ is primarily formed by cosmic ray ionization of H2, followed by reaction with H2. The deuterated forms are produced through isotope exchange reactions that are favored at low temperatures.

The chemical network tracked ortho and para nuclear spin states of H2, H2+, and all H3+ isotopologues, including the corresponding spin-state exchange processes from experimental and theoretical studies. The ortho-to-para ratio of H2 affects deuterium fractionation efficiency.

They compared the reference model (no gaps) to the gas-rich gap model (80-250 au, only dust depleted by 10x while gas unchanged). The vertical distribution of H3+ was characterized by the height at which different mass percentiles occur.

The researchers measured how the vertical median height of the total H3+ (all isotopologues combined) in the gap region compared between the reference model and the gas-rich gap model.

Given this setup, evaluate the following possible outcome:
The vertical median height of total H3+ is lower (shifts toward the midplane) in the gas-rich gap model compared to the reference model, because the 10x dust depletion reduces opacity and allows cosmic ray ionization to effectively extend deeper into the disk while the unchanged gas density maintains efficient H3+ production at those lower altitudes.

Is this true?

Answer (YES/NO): YES